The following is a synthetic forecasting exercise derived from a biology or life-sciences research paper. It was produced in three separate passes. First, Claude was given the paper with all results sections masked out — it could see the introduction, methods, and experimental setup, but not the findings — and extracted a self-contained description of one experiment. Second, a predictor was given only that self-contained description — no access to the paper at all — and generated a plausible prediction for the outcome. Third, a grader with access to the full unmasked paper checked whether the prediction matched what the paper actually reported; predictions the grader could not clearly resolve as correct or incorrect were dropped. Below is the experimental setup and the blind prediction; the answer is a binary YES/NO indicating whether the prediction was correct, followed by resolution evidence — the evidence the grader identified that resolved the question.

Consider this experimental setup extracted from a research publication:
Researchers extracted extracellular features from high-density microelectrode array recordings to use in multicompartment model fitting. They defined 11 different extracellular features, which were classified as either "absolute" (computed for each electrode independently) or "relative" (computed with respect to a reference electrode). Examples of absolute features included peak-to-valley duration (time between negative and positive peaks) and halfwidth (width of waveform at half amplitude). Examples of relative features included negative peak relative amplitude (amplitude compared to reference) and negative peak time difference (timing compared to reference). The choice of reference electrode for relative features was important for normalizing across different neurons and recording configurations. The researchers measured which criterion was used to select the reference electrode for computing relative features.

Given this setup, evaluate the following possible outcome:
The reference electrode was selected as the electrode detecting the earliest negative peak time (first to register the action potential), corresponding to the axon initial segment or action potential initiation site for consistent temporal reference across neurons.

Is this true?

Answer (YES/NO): NO